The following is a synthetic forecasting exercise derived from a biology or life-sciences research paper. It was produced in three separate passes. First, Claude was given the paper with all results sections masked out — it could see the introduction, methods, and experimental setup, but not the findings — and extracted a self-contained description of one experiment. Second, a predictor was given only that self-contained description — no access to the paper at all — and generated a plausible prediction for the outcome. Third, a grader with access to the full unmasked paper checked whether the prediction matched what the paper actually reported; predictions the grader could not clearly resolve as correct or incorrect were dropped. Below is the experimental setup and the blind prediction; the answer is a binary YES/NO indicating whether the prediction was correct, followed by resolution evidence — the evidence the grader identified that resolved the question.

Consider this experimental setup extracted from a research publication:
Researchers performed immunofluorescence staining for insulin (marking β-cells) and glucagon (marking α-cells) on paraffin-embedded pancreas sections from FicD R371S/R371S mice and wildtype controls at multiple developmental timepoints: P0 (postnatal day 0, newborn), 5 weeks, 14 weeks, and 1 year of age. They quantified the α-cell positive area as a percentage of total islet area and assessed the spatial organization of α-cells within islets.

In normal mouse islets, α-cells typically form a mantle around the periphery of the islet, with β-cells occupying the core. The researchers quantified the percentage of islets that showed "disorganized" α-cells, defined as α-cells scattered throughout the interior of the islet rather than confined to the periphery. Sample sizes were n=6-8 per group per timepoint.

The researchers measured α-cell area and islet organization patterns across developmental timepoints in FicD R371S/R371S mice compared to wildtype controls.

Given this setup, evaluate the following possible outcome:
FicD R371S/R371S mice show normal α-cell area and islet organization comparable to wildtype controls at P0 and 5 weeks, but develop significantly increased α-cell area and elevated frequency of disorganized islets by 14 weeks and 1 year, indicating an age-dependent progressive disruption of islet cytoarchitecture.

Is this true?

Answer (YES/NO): NO